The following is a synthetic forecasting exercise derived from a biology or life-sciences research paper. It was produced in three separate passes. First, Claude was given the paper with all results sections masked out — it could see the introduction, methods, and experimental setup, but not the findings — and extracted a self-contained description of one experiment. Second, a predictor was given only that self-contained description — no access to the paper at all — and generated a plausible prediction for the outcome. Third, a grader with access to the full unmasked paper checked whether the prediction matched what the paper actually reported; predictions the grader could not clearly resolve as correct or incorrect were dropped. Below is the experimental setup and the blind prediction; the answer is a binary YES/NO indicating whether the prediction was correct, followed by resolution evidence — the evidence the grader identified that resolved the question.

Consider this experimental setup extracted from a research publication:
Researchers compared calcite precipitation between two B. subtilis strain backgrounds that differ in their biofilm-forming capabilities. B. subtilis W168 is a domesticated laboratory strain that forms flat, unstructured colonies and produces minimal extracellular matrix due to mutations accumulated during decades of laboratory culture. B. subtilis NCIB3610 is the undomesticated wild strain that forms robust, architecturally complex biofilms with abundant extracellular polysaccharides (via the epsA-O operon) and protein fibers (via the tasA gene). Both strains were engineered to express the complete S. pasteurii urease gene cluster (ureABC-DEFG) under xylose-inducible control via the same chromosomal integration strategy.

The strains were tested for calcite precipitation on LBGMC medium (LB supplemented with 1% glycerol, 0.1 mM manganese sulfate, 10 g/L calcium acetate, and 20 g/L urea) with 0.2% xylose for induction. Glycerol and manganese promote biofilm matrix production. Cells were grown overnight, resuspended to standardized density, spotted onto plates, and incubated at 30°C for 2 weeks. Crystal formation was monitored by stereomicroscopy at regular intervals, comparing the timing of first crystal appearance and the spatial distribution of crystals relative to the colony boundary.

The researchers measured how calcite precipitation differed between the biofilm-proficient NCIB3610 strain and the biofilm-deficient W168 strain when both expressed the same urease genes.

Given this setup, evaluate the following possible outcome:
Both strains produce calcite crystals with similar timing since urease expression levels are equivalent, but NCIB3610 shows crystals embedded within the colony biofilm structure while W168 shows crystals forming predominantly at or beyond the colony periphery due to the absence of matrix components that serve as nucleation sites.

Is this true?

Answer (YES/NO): NO